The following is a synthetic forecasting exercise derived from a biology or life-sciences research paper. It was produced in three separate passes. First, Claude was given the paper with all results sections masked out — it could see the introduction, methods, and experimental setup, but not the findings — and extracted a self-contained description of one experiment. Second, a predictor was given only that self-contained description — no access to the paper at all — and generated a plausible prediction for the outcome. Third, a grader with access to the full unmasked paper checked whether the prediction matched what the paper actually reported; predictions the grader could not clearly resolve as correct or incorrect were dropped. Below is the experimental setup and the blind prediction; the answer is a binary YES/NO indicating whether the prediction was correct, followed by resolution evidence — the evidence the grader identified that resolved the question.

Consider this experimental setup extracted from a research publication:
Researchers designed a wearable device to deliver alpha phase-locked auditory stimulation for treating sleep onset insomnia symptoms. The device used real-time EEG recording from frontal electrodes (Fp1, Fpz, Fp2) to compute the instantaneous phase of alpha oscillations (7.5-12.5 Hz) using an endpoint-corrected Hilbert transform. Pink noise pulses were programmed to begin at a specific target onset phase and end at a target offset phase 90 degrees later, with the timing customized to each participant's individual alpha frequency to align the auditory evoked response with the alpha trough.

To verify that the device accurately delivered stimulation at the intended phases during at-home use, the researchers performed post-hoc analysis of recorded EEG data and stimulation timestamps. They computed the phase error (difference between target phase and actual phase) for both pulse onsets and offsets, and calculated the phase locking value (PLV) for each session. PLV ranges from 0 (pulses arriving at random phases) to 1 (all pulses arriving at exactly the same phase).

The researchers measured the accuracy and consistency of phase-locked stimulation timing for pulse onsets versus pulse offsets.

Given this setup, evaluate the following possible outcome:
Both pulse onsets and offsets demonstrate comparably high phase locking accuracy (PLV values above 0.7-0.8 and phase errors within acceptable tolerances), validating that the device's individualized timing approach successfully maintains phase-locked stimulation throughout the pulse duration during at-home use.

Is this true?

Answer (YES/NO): NO